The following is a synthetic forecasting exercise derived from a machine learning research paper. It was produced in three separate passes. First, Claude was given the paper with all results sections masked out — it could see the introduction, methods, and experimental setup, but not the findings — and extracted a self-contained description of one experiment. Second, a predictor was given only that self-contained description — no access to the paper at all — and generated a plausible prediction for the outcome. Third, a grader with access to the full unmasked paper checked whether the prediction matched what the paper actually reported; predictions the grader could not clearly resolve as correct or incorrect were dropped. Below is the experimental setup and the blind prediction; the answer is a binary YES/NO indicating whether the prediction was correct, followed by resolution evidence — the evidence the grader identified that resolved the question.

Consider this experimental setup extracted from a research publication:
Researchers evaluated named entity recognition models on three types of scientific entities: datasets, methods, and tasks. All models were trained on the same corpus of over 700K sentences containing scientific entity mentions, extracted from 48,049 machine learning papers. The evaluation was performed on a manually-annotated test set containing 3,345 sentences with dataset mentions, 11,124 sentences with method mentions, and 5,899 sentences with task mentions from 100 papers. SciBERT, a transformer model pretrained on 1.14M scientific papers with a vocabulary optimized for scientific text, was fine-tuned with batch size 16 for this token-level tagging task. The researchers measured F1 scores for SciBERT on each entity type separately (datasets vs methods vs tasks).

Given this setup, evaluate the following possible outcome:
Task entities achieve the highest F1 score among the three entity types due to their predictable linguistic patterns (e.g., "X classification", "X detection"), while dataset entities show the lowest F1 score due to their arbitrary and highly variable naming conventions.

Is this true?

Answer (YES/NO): NO